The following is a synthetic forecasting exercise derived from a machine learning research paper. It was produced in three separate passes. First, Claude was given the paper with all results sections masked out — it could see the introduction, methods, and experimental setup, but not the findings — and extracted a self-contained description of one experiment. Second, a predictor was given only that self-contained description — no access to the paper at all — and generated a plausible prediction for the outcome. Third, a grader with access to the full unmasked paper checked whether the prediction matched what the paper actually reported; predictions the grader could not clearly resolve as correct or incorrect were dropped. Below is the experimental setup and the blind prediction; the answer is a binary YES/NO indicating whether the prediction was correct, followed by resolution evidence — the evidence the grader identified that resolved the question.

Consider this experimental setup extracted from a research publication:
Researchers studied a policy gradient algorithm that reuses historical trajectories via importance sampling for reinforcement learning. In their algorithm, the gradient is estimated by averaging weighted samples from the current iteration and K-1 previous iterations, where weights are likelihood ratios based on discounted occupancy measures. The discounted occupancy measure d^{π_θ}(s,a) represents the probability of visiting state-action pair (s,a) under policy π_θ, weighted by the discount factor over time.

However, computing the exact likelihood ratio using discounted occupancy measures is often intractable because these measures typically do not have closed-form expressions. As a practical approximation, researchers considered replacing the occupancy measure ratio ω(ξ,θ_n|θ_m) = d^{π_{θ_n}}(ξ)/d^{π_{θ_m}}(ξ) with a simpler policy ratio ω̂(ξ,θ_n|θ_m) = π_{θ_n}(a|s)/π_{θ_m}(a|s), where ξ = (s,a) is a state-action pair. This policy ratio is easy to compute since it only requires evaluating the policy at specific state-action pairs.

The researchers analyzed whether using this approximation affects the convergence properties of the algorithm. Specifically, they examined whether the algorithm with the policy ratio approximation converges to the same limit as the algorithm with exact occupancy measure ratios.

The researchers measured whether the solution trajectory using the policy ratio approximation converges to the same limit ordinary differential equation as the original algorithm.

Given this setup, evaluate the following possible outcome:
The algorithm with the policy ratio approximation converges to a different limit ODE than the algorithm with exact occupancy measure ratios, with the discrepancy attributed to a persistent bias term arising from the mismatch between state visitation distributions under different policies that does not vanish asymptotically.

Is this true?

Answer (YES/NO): NO